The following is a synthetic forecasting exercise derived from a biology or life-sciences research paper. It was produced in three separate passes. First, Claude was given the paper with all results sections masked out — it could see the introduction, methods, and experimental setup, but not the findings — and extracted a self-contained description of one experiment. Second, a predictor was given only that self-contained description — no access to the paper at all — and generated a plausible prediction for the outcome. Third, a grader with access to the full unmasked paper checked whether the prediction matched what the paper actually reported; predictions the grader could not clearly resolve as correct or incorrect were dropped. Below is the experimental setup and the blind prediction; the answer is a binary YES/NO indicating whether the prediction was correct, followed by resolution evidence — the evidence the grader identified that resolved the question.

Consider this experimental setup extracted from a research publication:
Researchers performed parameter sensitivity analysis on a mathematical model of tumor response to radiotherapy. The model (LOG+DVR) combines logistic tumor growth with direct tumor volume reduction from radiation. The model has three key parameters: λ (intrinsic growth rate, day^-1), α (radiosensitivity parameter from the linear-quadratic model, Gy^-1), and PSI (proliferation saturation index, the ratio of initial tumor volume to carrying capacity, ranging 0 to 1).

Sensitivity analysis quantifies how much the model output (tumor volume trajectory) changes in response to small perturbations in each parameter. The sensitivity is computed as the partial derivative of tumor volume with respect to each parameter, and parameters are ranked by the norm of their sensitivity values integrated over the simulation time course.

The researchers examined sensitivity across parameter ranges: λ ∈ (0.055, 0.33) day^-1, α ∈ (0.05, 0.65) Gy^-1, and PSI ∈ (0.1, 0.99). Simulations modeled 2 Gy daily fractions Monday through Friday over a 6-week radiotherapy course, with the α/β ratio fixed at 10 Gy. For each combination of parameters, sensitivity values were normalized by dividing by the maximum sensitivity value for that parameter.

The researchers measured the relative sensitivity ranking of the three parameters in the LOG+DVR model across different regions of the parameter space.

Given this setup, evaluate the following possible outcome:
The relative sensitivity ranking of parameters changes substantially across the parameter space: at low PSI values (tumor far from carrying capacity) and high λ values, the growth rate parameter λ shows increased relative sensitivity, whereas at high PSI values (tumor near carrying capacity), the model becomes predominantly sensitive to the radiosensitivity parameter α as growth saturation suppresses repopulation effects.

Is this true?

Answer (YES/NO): NO